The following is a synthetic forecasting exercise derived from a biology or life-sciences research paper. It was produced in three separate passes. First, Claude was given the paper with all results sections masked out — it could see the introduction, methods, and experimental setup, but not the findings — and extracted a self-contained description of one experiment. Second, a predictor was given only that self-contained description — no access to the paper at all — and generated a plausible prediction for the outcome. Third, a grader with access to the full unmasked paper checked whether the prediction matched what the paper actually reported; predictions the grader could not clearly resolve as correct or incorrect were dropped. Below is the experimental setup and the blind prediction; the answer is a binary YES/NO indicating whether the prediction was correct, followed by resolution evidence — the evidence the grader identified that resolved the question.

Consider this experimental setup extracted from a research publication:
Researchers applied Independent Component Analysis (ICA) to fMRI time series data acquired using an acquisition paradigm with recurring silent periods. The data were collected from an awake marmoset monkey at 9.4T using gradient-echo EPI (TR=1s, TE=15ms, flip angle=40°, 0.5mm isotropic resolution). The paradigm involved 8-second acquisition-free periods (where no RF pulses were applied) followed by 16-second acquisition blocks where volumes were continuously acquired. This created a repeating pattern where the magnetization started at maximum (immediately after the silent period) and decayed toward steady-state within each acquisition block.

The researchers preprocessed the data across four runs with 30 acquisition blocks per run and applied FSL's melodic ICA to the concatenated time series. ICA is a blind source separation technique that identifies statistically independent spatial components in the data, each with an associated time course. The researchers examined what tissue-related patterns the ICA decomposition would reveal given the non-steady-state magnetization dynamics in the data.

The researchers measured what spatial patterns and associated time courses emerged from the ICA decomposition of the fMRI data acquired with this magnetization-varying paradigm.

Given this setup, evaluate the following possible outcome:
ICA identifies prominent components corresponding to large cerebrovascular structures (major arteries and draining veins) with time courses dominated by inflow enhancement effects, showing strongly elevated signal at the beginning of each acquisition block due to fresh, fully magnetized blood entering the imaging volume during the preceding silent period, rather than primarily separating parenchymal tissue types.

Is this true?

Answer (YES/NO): NO